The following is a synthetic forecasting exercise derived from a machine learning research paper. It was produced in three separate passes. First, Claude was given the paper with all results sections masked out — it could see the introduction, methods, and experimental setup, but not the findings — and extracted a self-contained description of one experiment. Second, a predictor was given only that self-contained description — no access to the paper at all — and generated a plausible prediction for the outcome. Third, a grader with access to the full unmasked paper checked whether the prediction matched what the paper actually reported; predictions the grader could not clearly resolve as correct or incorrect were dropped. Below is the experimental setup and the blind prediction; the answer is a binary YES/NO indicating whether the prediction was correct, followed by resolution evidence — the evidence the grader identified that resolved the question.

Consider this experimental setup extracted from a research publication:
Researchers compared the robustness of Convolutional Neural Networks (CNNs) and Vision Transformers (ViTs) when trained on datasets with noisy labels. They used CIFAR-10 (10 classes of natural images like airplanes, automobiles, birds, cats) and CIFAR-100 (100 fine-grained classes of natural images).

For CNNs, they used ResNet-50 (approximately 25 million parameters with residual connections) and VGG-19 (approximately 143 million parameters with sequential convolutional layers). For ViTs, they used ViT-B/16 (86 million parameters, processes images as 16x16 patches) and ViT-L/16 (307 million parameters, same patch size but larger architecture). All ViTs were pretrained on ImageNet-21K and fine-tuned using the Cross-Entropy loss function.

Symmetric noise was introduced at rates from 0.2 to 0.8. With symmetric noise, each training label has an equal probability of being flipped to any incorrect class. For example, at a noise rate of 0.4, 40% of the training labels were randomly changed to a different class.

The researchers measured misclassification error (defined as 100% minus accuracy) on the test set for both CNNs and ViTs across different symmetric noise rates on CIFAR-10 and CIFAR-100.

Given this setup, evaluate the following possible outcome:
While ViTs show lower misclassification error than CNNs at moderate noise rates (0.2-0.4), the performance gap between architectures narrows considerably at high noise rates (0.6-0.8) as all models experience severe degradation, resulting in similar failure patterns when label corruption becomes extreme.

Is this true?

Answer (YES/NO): NO